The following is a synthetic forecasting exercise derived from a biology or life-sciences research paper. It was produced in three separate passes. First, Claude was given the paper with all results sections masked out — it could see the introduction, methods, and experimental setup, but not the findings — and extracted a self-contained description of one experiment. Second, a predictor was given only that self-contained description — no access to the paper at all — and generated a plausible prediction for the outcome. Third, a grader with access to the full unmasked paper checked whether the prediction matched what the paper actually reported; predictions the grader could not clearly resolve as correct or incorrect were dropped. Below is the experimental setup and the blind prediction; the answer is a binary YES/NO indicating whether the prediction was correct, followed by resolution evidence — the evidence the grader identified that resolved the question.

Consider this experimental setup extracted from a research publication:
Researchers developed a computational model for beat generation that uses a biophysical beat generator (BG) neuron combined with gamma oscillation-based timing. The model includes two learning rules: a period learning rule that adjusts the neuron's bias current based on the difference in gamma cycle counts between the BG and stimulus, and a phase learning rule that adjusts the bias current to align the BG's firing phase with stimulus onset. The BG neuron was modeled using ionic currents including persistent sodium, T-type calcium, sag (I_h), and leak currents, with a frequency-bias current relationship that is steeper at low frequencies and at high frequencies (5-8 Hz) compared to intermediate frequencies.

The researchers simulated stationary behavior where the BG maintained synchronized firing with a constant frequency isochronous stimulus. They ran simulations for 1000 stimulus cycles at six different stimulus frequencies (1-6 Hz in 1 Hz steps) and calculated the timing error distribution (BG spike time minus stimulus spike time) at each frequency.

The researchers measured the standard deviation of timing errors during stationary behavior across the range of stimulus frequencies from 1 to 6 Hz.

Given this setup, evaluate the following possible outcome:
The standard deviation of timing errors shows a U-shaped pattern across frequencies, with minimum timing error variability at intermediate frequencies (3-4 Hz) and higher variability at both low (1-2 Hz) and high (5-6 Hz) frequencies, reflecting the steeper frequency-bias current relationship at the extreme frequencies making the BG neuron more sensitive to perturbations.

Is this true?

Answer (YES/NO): NO